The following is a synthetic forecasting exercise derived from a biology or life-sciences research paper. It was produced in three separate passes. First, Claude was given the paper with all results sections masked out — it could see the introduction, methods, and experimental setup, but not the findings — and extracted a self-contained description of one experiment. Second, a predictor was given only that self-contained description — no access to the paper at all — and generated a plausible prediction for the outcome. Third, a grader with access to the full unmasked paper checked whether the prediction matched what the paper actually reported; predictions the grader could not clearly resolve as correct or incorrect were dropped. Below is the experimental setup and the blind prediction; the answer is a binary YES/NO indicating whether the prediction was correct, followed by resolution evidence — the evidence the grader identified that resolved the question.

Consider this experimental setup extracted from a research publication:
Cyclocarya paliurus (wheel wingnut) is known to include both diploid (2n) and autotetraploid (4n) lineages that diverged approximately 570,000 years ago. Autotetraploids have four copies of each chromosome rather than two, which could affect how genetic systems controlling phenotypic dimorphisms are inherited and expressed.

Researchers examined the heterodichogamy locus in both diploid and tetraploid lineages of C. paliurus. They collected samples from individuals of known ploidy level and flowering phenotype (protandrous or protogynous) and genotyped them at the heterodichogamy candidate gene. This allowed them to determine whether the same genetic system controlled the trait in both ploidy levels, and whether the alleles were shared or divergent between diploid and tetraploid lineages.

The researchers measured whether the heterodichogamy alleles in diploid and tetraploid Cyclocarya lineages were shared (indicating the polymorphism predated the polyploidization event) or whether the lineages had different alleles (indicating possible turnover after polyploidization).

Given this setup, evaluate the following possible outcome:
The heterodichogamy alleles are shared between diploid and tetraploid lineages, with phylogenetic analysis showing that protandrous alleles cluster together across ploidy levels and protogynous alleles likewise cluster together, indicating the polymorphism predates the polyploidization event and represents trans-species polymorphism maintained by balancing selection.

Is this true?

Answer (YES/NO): NO